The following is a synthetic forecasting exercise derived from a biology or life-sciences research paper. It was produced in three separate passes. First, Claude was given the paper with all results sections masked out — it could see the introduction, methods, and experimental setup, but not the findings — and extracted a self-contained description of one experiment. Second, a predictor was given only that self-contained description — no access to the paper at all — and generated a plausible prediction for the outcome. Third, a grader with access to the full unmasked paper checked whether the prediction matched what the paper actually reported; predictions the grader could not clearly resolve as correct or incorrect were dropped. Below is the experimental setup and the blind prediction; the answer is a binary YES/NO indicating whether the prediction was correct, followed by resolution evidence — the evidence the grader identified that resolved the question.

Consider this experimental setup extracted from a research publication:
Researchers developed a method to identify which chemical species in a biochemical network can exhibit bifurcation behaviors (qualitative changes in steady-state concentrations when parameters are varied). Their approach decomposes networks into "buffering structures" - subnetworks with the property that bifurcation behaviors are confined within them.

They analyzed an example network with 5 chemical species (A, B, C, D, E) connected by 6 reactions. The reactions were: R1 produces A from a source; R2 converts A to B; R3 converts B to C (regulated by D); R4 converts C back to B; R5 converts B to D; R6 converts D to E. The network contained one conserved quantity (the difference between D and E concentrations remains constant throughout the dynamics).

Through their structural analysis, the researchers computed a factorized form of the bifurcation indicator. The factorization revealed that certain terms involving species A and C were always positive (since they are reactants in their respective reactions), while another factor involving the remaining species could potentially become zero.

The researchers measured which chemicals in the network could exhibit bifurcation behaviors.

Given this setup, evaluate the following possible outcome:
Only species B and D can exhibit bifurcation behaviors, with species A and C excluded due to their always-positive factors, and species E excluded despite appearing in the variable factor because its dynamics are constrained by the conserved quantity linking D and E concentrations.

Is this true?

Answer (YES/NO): NO